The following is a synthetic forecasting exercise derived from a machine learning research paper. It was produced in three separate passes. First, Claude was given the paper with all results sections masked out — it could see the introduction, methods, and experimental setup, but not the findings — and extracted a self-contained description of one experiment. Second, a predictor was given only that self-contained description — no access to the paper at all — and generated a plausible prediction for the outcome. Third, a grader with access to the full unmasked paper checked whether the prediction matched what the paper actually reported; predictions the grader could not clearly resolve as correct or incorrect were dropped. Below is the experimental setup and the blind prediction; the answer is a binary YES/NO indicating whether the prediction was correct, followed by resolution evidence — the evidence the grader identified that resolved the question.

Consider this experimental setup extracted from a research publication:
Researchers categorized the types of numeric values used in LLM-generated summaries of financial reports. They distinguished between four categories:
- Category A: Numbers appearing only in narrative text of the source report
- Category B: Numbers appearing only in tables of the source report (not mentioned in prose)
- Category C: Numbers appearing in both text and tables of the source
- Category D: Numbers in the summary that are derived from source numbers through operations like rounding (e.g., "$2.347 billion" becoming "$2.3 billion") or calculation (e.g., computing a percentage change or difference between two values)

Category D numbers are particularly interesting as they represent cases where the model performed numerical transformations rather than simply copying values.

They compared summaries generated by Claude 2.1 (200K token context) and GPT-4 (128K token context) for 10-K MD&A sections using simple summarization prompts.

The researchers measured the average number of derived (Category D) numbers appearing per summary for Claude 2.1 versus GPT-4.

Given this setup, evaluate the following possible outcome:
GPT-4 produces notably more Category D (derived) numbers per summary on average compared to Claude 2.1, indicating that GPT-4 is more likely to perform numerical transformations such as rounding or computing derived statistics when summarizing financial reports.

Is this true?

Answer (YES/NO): NO